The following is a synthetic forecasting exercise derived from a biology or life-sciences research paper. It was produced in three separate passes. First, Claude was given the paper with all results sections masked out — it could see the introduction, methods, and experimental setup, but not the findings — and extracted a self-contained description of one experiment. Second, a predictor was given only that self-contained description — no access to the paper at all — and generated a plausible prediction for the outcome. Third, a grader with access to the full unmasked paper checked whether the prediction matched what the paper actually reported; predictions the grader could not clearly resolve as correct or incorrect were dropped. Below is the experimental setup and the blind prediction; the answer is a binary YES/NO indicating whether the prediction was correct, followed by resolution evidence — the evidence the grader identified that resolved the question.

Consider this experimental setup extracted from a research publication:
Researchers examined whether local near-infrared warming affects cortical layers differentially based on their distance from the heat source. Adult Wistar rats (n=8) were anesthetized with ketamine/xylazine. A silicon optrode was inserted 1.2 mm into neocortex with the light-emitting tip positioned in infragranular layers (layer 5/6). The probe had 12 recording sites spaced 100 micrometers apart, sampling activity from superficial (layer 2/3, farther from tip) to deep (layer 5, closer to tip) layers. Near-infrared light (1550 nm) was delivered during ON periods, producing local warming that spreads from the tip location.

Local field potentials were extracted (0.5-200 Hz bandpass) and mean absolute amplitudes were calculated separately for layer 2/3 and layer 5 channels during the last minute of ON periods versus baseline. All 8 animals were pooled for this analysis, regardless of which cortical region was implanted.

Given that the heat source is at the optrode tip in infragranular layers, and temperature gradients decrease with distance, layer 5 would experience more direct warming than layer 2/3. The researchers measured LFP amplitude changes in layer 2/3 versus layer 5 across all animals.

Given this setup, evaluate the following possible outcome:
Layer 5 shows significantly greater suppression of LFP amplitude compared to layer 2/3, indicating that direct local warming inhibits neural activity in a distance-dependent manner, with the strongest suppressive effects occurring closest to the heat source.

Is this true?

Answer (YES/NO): NO